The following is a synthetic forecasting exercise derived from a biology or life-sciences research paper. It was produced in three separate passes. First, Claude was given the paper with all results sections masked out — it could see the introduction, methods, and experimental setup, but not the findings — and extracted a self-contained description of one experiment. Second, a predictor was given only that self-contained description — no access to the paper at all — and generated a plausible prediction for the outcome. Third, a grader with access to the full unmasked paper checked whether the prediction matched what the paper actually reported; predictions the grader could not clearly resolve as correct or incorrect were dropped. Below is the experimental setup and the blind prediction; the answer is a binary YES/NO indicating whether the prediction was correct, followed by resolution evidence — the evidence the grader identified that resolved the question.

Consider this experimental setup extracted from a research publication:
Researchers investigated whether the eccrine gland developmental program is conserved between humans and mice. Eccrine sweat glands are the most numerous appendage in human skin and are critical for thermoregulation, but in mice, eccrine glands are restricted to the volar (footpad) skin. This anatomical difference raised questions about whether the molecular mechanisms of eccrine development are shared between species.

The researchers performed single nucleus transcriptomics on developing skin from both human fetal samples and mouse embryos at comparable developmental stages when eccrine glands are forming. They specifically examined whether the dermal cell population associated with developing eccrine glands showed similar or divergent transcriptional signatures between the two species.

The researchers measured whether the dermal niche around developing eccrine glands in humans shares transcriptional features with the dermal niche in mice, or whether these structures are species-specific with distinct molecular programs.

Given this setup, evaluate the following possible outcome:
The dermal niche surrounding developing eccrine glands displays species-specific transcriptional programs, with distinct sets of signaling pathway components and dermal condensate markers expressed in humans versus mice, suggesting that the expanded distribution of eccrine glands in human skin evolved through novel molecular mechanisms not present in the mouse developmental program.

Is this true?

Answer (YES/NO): NO